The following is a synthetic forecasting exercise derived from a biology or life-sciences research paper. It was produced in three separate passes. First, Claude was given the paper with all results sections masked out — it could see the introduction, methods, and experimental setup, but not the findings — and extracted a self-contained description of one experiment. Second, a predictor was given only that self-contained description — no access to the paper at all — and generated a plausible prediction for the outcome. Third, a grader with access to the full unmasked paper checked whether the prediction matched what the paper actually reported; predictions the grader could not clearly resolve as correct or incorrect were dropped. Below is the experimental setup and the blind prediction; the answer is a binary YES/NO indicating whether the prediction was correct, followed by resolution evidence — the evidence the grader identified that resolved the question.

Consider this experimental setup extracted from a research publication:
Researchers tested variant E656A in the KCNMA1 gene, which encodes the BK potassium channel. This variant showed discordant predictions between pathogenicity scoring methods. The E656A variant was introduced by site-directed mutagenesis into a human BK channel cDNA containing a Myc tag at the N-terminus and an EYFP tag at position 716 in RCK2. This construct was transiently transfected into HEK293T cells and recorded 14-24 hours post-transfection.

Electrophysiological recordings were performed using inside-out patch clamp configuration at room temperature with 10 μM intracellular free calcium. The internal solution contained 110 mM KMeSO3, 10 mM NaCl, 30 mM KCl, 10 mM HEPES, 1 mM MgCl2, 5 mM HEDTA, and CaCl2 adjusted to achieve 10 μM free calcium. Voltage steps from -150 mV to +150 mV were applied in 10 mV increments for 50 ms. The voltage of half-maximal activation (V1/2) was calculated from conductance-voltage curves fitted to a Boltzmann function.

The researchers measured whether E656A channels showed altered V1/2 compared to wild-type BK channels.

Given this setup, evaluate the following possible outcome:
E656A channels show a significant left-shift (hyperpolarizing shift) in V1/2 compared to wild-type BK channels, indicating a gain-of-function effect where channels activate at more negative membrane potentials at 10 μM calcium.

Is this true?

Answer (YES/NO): NO